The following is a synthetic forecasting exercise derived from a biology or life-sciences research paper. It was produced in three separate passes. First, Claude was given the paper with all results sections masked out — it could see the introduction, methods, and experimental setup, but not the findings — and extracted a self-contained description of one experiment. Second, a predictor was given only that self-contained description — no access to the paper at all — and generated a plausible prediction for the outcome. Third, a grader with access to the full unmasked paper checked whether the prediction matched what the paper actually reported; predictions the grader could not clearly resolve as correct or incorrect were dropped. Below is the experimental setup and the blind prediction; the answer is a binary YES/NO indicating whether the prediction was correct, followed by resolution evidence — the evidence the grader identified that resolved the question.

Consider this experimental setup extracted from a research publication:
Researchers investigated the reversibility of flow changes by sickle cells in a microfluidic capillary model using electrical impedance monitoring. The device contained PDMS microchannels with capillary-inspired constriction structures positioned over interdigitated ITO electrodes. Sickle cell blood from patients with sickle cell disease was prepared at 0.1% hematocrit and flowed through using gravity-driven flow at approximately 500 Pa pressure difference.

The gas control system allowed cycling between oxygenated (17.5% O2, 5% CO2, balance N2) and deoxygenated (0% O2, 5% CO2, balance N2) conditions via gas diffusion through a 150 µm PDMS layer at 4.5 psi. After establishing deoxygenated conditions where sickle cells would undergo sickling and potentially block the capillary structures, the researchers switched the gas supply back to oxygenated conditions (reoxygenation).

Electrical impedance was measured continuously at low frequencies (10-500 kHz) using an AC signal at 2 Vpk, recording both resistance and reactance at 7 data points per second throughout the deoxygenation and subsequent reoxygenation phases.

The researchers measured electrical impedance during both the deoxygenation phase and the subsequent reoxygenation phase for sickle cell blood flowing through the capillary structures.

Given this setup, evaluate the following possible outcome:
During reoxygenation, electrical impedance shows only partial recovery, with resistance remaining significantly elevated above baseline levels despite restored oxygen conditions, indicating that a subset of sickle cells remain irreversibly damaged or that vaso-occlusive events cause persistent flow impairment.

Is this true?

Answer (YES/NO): NO